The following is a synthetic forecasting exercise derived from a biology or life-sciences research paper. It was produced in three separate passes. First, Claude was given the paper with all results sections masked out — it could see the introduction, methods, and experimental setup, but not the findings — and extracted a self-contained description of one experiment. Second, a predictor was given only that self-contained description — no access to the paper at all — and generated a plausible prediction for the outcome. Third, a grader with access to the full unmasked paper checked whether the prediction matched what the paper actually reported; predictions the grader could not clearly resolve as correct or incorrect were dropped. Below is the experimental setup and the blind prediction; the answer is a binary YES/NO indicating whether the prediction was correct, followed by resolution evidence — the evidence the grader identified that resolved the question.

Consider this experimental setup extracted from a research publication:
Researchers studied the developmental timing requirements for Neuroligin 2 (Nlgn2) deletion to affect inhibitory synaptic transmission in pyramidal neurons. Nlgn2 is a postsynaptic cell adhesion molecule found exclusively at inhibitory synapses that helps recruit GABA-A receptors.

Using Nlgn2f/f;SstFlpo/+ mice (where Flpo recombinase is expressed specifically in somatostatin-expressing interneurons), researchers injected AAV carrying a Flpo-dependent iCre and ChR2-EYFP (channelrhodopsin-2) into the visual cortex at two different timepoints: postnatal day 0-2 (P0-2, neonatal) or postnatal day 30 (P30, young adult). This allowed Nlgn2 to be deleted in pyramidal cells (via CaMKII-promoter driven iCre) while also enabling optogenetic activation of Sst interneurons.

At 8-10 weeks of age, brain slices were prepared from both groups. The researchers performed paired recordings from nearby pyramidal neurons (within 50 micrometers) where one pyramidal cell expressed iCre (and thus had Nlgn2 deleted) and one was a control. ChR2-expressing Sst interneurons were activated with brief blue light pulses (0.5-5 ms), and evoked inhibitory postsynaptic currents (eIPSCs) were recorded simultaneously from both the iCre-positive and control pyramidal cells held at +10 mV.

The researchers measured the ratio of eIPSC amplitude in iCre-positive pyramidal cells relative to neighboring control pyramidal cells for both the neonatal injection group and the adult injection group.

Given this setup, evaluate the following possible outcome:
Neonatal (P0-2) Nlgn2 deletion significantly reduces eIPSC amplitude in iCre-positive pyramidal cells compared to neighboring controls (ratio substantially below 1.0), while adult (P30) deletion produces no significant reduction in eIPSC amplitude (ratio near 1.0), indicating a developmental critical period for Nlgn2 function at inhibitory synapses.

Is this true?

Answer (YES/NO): YES